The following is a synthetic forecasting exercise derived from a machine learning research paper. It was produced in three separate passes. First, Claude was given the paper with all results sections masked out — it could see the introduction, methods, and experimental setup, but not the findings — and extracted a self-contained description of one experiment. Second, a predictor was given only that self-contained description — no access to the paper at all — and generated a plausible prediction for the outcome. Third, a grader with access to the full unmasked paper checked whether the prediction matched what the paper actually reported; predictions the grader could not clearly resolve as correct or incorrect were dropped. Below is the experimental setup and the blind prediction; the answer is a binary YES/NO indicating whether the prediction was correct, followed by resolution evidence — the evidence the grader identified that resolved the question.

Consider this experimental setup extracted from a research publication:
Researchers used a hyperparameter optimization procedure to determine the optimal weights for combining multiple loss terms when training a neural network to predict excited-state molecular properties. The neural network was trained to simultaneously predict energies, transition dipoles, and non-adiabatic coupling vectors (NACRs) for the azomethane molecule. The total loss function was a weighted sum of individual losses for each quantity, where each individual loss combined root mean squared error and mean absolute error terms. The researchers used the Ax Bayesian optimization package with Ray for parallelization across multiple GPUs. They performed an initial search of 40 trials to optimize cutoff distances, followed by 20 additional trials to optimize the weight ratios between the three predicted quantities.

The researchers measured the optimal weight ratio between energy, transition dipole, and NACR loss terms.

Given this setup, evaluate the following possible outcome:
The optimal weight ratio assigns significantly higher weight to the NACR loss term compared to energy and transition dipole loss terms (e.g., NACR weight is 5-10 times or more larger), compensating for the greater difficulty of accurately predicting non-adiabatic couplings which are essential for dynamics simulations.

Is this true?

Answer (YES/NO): NO